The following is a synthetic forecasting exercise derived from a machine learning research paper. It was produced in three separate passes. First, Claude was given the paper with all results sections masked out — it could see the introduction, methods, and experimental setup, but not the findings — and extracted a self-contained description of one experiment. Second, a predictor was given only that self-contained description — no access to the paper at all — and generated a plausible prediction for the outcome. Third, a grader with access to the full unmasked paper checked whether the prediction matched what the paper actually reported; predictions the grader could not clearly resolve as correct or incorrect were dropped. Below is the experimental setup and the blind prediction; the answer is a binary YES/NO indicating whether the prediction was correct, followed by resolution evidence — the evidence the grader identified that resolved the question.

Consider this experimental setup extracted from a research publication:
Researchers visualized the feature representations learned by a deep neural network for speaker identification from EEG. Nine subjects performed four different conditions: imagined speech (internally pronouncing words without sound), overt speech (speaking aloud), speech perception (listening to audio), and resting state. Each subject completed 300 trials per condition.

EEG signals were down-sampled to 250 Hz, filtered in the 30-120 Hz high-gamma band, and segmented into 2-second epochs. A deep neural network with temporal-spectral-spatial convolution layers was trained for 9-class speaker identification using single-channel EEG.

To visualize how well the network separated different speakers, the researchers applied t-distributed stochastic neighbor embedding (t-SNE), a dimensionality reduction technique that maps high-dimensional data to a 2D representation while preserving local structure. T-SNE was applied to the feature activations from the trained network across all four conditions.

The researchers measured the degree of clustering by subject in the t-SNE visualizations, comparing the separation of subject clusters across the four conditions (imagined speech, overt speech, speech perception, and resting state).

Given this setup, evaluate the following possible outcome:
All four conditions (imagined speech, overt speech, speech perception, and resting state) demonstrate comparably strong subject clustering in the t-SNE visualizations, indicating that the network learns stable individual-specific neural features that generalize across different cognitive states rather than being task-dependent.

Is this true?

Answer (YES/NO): NO